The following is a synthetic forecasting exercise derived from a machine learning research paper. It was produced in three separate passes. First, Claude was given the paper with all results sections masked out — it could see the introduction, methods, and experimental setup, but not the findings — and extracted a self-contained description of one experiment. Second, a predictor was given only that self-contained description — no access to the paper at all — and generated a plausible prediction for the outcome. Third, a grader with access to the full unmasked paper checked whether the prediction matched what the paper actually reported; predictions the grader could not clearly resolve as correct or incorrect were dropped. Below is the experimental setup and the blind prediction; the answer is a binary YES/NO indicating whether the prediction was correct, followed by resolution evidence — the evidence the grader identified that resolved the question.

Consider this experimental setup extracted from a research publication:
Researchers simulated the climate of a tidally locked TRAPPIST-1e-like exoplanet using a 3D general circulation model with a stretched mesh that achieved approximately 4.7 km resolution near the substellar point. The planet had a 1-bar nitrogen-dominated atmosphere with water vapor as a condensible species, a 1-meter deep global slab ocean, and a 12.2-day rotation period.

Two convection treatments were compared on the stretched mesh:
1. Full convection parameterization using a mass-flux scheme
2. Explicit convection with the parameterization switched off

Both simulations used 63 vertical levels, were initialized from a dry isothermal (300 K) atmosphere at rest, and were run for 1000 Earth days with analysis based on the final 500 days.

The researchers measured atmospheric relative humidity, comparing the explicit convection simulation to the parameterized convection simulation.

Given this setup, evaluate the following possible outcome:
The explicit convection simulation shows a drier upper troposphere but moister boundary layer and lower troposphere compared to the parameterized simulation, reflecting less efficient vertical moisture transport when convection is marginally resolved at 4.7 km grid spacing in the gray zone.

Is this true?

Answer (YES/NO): NO